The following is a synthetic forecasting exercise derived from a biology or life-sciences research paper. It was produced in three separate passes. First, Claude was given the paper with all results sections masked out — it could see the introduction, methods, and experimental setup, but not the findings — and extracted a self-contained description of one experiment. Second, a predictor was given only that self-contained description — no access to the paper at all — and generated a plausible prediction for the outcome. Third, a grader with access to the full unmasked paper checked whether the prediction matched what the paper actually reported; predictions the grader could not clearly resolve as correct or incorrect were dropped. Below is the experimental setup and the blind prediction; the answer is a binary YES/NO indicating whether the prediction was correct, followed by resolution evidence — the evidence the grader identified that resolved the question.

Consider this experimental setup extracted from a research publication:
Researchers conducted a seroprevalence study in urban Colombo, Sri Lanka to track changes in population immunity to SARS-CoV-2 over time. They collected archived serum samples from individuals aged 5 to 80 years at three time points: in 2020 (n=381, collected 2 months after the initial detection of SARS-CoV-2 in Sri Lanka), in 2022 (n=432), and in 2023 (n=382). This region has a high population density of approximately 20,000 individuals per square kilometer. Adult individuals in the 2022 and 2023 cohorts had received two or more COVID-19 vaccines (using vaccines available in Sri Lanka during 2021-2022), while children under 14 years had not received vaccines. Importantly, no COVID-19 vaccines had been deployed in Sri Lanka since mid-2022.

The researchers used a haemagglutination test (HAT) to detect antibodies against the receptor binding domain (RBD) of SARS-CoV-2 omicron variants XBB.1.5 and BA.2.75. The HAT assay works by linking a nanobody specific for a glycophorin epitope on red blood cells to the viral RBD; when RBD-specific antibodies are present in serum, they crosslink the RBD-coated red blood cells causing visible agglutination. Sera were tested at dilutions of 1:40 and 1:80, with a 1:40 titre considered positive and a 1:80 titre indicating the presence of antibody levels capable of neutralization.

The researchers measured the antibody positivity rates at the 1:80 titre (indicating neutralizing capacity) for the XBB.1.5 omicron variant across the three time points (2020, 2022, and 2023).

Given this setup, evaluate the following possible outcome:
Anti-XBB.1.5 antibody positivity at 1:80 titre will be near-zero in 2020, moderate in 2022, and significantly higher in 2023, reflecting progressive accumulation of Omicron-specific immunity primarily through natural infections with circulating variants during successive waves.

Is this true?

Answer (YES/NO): NO